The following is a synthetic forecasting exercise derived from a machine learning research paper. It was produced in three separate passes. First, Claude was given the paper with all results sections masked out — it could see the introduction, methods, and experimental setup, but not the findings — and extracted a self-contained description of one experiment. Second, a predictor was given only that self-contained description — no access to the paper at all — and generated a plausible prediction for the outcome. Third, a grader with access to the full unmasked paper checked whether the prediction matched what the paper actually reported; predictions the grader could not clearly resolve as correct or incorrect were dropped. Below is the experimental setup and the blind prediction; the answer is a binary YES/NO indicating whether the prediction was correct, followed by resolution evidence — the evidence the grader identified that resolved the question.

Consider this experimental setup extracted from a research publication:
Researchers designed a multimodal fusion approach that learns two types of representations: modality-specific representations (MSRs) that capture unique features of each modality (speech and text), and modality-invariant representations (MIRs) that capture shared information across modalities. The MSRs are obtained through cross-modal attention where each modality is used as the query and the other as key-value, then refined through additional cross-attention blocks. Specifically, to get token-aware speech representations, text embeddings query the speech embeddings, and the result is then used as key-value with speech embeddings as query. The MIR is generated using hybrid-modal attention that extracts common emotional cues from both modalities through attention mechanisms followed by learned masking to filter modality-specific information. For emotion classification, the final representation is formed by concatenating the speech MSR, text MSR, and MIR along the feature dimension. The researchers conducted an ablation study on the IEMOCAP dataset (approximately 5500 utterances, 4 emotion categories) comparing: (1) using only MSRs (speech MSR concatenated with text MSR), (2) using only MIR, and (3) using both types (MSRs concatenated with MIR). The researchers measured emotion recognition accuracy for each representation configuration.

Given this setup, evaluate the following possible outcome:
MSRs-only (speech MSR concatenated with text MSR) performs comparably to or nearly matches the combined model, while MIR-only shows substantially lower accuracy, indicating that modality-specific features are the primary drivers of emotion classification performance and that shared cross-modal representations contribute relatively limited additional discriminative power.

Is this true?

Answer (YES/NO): YES